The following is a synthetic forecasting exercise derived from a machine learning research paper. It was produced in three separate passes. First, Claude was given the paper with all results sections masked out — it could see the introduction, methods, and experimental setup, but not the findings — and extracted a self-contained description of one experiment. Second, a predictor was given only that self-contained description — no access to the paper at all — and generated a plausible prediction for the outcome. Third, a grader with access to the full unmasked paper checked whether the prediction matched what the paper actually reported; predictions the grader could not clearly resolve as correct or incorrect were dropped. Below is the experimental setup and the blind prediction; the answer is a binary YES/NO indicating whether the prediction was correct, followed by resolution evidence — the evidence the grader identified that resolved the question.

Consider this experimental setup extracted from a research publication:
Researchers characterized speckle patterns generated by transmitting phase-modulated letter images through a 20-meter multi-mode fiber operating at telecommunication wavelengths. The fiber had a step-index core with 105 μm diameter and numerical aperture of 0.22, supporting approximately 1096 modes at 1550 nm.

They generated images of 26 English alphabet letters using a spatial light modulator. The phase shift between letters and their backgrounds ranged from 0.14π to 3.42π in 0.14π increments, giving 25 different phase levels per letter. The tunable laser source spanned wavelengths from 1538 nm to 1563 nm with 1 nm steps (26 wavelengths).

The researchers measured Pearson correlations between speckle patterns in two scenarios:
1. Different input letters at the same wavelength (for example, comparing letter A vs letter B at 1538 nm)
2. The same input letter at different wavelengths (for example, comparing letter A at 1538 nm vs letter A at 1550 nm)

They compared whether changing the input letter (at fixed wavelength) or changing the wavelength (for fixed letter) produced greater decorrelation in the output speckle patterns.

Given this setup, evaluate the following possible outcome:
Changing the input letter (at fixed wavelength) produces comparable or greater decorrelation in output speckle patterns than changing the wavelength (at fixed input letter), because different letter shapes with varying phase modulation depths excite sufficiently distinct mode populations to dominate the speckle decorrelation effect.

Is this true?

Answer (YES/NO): NO